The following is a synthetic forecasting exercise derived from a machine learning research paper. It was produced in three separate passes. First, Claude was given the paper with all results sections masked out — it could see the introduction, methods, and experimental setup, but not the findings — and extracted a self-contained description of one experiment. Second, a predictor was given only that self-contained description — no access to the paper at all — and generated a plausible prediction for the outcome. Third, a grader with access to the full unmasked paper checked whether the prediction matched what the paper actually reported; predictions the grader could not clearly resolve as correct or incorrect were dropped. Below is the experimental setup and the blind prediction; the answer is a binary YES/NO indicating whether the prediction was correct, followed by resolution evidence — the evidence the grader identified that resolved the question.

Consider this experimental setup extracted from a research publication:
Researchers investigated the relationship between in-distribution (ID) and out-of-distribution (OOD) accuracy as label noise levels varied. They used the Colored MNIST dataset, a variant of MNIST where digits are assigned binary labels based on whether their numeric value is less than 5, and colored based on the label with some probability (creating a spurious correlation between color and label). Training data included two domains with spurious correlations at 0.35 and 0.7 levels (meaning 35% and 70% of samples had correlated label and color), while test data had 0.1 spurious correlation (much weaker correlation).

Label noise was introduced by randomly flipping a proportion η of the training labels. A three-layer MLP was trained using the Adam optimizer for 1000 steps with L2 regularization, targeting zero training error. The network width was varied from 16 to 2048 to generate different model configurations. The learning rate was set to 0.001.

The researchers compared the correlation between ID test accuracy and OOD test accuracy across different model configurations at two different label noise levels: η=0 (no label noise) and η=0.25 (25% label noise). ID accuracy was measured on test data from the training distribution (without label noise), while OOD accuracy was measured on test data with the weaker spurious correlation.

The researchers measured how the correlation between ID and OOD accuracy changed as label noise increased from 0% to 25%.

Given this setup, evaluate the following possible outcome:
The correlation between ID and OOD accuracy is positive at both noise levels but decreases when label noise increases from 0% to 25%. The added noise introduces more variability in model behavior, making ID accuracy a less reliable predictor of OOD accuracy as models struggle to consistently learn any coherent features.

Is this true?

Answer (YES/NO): NO